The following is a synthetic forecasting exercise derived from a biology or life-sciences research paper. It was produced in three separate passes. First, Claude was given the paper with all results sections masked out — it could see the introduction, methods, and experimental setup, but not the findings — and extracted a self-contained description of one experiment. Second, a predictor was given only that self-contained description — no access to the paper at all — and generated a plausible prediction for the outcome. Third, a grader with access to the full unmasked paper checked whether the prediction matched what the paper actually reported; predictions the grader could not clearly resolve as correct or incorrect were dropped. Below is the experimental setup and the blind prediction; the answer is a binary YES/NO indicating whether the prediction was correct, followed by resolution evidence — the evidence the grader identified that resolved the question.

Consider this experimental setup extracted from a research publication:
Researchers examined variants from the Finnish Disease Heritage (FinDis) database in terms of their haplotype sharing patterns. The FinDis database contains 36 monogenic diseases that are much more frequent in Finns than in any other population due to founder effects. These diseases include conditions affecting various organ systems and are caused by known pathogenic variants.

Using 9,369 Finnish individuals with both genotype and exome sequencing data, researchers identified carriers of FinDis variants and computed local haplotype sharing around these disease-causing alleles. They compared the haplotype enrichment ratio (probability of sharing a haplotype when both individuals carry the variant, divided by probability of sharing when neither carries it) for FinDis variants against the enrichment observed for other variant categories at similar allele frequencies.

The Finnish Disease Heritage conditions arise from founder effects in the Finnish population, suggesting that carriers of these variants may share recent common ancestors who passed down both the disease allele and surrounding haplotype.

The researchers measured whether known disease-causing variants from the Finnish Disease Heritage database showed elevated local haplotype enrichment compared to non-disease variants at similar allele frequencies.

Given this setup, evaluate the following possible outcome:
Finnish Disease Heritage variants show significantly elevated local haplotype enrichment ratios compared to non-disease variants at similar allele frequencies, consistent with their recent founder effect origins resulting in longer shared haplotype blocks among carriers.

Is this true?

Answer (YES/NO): YES